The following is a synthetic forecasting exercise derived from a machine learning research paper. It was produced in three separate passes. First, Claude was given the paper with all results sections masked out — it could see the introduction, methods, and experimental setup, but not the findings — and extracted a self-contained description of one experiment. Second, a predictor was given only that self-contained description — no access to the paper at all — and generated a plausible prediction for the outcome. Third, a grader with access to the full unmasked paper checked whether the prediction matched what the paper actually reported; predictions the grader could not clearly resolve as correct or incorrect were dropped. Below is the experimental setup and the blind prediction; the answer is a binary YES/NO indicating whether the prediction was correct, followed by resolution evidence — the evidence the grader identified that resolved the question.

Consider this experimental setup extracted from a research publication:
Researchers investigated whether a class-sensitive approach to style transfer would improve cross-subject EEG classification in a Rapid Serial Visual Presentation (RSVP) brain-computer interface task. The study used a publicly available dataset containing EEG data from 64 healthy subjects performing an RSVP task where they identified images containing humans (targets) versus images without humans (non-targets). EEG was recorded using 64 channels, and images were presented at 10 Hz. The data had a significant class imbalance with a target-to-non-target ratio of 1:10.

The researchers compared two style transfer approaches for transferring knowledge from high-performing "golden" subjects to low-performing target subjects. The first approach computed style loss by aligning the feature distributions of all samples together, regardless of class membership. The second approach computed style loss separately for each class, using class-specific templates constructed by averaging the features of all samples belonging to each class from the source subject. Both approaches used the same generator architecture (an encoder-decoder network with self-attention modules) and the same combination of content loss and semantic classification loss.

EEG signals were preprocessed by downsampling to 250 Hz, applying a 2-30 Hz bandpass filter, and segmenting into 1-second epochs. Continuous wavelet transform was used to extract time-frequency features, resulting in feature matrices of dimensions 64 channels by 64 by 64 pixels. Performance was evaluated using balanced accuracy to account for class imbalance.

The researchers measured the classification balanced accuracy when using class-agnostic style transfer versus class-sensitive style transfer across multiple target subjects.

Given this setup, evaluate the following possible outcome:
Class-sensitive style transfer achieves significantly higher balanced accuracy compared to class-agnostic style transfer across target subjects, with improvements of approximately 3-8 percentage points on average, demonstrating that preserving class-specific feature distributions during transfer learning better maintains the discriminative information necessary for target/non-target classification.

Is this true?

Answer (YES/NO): NO